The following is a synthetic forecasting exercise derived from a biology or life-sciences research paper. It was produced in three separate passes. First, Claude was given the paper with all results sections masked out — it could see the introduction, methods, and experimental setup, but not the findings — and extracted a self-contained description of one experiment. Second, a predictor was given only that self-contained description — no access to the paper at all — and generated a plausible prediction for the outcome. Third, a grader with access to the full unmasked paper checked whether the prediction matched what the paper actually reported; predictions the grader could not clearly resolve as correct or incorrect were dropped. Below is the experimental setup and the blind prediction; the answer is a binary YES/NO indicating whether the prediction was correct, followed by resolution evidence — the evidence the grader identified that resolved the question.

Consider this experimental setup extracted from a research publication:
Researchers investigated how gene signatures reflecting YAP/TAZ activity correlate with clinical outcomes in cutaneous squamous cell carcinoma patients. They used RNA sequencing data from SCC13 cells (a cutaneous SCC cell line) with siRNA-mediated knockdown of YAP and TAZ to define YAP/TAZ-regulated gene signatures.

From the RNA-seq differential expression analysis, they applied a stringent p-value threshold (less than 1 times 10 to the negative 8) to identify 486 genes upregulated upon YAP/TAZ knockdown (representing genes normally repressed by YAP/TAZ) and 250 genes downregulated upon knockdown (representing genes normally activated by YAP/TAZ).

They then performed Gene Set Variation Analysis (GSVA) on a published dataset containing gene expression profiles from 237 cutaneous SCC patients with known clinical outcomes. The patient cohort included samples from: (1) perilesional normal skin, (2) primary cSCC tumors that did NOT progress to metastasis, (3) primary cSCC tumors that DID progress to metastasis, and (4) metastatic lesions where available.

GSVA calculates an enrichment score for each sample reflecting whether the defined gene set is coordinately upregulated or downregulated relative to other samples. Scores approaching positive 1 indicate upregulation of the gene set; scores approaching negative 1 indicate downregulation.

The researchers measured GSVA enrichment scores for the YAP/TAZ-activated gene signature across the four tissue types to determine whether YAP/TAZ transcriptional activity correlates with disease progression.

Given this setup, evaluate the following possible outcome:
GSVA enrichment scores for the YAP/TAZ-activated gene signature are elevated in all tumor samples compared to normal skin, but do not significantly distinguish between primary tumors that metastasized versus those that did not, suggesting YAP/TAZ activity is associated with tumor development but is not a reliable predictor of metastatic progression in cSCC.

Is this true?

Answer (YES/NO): NO